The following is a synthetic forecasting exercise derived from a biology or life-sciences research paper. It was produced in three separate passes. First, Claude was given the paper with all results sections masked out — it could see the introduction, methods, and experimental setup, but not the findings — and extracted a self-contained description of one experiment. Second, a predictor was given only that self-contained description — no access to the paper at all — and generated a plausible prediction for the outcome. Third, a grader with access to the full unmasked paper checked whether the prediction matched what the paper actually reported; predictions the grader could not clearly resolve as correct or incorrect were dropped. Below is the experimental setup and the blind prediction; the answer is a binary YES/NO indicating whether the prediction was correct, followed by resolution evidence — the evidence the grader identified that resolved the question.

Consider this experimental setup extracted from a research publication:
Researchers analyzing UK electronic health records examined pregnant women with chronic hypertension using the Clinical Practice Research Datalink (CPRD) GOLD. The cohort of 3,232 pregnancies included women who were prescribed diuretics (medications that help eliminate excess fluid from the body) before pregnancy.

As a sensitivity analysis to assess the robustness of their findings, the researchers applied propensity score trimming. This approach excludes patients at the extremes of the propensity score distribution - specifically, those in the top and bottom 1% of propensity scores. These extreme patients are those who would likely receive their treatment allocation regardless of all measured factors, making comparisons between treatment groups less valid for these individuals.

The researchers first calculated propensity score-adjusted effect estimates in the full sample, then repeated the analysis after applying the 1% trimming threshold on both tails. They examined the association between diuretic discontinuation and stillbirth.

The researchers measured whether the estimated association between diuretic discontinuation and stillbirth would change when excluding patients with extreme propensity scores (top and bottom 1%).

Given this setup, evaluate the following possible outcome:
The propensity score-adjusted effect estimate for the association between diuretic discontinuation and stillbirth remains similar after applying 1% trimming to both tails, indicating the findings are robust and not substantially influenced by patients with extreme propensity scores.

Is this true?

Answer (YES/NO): NO